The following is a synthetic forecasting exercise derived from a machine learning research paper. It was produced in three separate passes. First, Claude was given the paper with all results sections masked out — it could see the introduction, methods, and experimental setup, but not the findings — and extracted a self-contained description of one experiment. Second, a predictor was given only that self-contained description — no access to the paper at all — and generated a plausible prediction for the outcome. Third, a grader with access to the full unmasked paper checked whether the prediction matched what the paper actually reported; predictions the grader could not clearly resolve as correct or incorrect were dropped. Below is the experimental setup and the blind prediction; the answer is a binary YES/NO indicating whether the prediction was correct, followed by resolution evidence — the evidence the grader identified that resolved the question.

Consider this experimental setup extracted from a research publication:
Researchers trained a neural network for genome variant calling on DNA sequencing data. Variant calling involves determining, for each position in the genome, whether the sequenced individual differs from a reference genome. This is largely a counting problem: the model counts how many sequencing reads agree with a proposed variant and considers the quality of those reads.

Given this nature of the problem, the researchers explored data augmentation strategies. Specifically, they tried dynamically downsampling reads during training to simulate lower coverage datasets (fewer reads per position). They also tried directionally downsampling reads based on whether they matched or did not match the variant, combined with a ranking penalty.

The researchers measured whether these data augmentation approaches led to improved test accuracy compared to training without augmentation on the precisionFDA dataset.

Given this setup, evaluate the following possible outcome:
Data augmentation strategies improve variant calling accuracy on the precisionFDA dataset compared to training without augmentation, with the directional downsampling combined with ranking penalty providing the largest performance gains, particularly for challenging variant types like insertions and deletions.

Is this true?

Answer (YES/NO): NO